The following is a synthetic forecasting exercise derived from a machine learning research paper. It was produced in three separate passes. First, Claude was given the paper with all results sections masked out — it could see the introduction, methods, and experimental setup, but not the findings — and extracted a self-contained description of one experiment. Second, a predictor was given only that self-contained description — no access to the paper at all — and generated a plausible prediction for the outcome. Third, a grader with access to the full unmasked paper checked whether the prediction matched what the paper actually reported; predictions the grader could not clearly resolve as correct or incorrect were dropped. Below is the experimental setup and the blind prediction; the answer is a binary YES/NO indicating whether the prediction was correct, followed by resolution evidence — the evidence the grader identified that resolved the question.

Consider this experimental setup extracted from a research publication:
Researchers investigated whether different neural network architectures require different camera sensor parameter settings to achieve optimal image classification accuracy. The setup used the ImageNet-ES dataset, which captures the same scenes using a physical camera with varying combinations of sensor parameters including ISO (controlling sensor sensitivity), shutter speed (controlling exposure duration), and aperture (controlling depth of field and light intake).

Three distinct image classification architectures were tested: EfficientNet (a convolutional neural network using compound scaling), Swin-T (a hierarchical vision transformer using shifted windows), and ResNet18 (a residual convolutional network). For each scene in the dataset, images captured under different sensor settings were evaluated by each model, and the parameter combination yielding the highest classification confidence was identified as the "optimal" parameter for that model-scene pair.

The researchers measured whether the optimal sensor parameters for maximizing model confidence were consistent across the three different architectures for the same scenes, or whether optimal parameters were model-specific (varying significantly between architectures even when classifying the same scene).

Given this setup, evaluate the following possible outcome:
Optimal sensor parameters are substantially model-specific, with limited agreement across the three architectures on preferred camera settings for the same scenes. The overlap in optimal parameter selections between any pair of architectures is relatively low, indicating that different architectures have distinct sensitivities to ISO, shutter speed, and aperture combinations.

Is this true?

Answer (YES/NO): YES